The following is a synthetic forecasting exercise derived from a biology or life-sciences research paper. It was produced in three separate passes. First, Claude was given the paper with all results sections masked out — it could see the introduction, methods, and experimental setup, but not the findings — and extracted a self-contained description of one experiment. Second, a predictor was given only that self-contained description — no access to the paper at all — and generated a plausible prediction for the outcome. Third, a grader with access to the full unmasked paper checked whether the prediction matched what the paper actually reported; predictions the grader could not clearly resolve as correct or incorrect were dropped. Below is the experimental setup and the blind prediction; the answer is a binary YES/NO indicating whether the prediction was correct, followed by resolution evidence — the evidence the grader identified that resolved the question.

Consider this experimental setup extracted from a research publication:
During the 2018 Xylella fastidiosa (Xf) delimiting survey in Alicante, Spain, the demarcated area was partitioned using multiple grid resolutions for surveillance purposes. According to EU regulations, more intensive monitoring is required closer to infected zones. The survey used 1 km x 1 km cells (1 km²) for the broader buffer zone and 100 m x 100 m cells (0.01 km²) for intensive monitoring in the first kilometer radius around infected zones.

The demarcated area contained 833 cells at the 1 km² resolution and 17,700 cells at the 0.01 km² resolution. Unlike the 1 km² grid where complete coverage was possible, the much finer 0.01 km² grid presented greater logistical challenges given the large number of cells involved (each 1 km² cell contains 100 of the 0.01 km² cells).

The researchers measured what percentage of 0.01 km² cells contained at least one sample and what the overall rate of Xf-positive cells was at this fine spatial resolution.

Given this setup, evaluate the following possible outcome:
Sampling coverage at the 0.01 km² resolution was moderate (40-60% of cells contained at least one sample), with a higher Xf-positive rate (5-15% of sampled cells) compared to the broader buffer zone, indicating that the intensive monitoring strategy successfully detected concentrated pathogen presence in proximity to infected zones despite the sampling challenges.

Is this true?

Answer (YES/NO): NO